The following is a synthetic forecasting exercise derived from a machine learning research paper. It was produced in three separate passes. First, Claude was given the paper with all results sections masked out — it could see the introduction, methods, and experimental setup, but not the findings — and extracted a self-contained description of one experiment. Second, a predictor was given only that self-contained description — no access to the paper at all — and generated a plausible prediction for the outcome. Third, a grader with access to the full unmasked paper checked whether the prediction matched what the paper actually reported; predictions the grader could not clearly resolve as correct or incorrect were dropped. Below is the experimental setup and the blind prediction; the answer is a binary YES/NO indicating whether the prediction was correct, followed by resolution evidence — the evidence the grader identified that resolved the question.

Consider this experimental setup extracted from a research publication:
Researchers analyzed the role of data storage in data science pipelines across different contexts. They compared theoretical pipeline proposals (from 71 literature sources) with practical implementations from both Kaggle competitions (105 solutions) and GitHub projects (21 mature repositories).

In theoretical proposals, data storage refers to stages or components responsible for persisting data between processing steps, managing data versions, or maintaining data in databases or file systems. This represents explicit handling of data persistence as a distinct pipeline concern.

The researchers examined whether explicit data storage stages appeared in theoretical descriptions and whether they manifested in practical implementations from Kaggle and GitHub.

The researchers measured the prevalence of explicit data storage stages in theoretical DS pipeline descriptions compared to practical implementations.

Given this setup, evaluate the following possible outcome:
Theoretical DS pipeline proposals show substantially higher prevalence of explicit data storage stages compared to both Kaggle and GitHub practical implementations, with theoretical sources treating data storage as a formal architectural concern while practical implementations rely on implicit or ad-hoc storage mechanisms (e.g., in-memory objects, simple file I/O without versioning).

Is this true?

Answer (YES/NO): YES